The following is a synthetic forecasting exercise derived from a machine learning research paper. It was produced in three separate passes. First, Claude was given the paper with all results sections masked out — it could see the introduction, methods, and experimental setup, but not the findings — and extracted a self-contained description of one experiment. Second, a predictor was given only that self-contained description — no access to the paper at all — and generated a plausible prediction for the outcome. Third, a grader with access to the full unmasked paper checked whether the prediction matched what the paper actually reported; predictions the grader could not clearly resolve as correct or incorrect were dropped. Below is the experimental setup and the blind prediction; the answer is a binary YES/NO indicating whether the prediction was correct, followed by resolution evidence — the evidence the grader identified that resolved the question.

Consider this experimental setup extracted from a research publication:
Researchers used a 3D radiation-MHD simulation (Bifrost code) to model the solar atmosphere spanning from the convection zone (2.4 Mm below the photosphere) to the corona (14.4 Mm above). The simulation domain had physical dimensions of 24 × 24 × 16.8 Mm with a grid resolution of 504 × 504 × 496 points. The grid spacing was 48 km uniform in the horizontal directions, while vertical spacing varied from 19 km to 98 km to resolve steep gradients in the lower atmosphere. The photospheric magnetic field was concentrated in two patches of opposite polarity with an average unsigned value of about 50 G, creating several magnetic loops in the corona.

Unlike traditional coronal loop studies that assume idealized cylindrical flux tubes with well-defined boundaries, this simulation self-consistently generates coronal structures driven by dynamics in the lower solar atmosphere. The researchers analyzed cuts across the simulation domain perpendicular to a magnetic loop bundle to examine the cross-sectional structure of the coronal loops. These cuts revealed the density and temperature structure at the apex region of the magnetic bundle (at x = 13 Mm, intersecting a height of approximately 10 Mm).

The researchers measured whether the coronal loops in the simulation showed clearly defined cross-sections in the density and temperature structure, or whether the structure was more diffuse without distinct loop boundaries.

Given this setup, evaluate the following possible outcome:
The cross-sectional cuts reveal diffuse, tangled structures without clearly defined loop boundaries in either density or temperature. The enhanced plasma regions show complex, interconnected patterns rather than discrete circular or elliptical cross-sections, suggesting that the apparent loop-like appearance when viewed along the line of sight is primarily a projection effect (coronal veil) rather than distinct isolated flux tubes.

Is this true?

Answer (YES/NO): YES